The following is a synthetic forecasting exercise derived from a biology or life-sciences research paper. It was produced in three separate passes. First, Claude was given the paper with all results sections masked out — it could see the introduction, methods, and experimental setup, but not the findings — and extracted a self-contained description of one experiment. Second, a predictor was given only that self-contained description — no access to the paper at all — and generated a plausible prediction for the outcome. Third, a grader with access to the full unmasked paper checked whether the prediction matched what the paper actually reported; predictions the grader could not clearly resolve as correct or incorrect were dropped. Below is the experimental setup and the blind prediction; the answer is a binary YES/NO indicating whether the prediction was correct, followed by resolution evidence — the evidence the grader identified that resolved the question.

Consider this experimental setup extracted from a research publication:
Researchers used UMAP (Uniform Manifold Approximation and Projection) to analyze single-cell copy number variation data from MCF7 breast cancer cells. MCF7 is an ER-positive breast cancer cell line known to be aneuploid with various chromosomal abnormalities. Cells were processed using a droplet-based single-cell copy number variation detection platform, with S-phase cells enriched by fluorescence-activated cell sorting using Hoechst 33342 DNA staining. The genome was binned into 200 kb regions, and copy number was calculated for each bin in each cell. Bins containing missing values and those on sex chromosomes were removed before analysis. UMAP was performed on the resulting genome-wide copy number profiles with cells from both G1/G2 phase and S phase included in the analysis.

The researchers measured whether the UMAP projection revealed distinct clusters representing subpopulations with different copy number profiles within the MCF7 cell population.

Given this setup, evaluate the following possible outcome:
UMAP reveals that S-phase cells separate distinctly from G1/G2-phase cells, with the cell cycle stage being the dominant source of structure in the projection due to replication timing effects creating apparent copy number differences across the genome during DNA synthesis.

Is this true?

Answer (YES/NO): NO